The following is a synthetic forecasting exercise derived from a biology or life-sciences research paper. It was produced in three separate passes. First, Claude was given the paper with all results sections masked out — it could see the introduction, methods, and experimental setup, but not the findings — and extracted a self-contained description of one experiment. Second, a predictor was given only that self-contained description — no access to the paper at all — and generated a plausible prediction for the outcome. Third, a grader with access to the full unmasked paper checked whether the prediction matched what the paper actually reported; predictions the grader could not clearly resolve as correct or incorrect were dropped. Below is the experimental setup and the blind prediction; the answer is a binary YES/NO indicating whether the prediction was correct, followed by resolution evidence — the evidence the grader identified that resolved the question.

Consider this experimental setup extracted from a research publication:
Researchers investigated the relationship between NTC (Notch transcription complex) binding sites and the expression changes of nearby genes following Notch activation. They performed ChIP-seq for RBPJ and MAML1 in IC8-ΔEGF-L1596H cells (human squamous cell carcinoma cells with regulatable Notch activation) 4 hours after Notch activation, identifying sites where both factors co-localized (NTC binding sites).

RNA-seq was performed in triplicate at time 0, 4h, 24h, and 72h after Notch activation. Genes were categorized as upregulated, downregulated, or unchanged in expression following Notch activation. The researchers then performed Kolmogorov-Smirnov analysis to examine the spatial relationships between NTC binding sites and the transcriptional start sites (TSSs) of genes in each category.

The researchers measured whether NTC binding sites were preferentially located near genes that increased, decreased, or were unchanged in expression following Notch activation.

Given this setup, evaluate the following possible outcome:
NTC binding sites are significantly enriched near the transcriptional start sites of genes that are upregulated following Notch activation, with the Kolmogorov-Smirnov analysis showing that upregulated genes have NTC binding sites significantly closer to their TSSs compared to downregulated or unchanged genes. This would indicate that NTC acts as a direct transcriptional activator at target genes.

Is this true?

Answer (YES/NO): YES